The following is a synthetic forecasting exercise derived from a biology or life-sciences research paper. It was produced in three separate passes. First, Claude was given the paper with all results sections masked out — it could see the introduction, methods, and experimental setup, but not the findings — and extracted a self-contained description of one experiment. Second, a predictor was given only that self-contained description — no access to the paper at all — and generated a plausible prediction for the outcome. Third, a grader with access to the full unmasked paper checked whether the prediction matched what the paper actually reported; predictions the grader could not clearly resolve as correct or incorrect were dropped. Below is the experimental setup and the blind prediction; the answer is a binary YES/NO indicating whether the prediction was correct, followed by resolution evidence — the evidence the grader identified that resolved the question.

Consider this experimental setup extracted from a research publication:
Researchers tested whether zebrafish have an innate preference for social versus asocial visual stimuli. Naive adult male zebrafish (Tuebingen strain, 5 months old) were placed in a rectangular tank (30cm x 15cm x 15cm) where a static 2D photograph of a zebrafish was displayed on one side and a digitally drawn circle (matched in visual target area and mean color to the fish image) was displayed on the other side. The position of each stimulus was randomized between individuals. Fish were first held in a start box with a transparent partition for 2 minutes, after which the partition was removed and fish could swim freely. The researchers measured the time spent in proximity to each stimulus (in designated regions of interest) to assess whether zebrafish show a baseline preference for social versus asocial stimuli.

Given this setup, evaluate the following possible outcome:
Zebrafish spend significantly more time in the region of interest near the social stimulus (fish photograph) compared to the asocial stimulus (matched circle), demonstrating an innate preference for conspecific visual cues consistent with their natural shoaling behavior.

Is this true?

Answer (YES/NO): YES